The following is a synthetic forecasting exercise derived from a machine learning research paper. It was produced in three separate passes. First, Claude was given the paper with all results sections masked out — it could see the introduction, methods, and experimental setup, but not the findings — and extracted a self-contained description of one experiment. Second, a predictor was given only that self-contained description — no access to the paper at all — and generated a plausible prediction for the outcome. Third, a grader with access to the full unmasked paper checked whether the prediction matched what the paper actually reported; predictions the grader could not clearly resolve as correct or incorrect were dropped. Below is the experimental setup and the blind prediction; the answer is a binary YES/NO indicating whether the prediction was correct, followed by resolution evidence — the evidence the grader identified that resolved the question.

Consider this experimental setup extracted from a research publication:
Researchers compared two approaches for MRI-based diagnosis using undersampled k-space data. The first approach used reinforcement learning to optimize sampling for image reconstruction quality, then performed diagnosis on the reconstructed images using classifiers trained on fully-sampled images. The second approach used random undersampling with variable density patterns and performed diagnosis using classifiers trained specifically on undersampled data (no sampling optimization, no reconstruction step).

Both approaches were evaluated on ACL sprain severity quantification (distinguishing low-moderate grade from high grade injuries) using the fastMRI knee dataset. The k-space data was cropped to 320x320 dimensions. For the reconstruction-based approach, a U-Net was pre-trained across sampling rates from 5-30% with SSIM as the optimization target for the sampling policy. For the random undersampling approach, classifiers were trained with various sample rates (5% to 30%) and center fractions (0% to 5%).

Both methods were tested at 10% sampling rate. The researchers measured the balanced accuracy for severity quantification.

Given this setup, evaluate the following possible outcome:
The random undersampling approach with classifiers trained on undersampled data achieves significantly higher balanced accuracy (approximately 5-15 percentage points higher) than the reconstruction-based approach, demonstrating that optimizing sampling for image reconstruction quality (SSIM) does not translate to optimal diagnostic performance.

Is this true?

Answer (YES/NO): NO